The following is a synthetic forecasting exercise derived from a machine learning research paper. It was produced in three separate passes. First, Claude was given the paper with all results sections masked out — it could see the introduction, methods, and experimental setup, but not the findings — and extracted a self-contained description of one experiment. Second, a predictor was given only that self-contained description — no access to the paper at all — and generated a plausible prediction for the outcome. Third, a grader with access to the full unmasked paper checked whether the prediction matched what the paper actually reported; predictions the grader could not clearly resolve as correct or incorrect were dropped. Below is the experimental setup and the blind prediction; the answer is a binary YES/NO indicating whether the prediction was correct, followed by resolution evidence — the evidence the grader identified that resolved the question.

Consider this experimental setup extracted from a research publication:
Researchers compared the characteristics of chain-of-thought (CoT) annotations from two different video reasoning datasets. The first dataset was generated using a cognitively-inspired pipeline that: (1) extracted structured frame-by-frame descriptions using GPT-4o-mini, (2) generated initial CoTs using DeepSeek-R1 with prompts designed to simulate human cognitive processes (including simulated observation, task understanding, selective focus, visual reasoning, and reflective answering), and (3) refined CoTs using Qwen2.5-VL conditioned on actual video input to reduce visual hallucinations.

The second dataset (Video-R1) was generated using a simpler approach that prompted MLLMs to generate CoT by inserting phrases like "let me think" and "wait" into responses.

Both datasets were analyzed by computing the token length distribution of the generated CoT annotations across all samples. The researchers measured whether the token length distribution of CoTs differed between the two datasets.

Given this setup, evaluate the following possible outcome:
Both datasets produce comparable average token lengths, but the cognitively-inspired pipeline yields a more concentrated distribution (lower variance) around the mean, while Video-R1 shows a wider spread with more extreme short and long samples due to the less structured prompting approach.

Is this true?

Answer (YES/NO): NO